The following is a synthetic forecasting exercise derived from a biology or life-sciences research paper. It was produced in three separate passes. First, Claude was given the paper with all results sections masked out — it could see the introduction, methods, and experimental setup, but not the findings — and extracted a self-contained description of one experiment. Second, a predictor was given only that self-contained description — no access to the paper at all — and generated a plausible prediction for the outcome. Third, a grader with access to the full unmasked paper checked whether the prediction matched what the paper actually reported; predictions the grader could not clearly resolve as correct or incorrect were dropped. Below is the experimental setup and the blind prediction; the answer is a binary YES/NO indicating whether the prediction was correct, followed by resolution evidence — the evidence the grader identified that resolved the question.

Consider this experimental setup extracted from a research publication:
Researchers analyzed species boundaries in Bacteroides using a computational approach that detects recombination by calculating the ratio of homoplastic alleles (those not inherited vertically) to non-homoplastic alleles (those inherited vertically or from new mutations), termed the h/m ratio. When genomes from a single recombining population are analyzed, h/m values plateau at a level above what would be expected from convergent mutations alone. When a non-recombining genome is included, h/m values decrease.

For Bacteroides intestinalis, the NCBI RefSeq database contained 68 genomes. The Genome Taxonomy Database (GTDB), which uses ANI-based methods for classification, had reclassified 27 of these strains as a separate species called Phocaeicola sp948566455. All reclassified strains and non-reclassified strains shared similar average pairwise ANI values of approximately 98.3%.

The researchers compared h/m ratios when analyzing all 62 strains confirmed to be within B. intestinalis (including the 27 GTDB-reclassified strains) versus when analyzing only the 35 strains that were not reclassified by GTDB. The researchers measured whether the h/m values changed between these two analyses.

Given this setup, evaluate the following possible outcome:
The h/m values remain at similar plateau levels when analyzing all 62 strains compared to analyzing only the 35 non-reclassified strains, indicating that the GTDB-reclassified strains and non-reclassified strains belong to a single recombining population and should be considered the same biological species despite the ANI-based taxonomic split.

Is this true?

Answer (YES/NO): YES